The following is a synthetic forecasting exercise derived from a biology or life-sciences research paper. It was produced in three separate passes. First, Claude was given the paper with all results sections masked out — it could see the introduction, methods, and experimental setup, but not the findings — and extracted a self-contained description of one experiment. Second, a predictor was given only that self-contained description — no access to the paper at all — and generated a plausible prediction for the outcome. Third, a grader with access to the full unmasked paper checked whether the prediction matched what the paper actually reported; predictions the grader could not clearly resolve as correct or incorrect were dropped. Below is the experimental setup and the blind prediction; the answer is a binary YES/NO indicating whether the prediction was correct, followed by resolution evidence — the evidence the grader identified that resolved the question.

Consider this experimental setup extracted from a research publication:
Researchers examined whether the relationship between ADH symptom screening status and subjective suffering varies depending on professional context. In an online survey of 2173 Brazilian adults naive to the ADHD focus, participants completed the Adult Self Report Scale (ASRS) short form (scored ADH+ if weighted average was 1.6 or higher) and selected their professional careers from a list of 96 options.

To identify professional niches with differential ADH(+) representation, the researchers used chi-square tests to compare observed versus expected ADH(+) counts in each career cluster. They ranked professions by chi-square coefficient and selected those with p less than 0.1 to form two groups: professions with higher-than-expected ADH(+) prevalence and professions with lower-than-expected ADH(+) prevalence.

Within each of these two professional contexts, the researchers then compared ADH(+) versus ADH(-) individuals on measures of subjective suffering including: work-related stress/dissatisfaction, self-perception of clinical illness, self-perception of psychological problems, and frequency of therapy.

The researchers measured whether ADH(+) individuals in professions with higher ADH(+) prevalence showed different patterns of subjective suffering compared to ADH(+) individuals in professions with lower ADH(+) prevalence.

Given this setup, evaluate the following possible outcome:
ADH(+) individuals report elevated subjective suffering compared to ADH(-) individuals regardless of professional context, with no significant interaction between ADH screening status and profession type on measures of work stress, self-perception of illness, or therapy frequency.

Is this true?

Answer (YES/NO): NO